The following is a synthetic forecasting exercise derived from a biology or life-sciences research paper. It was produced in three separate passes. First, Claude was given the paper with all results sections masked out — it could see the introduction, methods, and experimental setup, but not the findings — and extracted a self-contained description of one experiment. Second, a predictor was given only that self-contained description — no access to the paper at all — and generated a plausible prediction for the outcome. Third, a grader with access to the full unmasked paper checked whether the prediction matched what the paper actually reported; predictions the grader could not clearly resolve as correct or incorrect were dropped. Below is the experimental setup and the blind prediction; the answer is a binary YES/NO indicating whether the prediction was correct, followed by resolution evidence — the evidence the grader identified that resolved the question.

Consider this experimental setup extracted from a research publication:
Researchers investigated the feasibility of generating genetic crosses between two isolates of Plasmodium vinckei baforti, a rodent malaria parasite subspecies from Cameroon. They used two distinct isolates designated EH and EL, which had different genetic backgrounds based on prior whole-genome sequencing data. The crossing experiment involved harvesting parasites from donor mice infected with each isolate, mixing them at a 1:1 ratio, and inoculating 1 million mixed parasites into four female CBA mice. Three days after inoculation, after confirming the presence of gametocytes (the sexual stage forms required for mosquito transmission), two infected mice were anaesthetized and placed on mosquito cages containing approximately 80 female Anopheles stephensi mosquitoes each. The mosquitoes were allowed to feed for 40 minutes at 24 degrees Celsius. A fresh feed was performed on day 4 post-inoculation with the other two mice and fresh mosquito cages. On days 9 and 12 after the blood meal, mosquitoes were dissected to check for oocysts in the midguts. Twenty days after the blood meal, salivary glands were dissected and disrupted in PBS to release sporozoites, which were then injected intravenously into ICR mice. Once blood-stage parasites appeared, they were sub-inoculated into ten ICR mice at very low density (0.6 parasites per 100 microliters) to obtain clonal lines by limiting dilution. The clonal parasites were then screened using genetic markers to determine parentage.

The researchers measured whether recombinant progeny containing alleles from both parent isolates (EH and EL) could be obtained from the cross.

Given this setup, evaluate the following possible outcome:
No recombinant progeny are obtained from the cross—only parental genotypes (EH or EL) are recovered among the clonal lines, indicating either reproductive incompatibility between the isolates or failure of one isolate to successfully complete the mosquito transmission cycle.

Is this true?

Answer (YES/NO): NO